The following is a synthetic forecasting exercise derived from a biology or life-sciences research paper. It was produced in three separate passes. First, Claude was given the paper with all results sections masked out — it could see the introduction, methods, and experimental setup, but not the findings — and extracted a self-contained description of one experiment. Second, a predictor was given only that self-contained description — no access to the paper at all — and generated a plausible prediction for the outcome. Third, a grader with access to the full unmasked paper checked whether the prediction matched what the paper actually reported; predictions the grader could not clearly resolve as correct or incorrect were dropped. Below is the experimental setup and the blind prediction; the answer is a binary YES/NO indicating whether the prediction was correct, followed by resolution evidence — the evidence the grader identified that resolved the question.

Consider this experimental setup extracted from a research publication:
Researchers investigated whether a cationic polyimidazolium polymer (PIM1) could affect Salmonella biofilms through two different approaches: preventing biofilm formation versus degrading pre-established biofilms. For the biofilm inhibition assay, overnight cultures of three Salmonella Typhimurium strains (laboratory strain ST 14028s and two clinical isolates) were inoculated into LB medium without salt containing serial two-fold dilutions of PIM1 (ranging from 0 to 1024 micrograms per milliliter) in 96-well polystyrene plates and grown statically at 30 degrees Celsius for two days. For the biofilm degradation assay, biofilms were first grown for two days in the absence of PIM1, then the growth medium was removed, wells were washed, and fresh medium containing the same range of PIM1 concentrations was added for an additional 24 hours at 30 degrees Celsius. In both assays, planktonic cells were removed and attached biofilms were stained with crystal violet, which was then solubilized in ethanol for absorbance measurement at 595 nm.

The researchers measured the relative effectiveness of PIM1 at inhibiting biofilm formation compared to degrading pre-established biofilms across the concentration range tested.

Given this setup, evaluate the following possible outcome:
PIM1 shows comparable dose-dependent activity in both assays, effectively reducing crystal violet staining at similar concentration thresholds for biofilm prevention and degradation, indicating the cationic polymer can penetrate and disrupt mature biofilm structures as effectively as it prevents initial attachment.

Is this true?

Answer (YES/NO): NO